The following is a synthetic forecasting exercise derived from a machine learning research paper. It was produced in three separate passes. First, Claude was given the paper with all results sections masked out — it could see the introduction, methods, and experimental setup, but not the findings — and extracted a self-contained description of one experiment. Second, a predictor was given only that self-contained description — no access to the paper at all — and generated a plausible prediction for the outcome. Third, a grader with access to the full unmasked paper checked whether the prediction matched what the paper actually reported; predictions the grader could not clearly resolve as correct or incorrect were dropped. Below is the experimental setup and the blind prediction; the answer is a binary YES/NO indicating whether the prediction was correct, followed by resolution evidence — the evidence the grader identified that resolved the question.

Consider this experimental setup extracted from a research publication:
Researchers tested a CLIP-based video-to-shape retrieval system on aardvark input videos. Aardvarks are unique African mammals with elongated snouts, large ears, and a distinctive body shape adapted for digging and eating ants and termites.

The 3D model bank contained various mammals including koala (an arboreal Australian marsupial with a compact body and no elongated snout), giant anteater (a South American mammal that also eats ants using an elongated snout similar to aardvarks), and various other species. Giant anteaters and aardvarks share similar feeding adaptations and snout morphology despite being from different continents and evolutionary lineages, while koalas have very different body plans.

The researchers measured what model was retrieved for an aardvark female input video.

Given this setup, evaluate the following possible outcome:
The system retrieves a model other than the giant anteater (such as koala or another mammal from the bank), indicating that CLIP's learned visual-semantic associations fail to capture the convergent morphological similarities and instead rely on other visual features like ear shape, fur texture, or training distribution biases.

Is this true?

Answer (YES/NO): YES